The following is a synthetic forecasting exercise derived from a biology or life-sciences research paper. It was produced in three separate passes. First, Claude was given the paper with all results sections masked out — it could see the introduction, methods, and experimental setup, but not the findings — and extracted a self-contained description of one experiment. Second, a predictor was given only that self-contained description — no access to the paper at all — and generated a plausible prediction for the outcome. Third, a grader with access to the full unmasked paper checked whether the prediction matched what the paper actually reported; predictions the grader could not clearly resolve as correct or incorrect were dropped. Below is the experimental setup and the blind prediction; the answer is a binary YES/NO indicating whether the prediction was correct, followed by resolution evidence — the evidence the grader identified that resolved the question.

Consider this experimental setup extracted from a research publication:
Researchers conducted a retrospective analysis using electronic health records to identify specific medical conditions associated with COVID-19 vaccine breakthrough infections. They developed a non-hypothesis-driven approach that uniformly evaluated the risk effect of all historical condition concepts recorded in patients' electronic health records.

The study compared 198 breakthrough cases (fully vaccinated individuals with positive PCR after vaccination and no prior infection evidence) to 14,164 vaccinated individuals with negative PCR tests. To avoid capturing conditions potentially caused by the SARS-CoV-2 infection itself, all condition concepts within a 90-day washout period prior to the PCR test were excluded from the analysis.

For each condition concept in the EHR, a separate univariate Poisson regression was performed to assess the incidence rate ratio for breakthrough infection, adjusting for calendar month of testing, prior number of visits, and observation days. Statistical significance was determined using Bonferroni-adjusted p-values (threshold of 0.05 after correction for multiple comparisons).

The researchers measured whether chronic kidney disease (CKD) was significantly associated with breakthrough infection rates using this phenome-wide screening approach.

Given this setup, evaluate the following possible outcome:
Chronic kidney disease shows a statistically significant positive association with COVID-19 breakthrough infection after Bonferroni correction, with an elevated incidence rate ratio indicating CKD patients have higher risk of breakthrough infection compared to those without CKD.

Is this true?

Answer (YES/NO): NO